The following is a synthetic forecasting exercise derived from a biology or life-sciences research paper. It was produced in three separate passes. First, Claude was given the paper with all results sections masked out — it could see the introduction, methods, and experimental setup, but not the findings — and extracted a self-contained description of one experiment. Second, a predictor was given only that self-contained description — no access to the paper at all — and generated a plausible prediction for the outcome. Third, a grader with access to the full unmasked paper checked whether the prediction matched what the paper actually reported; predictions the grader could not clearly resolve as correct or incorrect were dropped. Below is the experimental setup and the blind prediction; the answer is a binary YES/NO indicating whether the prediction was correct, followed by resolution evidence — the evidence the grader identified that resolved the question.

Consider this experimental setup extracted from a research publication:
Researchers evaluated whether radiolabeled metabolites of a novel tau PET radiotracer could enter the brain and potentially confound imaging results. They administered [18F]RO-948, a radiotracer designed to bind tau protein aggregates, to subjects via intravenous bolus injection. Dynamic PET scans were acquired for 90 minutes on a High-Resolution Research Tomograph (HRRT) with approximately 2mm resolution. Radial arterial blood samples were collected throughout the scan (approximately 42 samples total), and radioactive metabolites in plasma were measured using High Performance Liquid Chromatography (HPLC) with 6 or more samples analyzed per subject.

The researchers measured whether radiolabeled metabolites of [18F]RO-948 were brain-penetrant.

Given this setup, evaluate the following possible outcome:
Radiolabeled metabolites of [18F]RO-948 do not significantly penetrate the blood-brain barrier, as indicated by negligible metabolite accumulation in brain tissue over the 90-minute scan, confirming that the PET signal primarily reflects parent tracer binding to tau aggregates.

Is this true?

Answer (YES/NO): YES